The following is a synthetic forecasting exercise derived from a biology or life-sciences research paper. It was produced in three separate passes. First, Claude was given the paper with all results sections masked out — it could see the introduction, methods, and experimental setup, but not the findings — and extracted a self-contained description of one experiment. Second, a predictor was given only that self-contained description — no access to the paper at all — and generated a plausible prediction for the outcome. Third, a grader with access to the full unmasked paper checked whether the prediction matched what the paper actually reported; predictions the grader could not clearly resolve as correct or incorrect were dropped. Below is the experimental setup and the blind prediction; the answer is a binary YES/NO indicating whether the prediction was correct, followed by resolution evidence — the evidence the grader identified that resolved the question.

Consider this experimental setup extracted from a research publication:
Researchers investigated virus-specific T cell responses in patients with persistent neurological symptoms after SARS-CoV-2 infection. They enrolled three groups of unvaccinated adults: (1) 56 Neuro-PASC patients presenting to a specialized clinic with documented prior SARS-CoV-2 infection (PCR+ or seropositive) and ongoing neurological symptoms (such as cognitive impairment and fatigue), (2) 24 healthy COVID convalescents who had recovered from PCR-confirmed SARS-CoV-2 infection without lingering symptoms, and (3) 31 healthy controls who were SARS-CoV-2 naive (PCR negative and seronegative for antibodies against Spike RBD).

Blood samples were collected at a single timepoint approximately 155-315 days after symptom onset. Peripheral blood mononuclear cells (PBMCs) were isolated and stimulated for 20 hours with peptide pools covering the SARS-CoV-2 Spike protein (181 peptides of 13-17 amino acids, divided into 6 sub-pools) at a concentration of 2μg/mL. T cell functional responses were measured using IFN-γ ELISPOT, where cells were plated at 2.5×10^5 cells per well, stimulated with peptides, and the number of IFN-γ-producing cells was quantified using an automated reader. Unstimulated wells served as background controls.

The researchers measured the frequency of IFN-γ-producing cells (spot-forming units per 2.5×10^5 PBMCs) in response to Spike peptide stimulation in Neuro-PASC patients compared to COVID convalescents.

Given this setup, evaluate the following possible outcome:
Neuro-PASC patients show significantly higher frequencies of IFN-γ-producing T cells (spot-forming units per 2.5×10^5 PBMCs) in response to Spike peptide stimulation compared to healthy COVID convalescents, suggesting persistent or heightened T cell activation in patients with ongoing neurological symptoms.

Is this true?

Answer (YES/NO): NO